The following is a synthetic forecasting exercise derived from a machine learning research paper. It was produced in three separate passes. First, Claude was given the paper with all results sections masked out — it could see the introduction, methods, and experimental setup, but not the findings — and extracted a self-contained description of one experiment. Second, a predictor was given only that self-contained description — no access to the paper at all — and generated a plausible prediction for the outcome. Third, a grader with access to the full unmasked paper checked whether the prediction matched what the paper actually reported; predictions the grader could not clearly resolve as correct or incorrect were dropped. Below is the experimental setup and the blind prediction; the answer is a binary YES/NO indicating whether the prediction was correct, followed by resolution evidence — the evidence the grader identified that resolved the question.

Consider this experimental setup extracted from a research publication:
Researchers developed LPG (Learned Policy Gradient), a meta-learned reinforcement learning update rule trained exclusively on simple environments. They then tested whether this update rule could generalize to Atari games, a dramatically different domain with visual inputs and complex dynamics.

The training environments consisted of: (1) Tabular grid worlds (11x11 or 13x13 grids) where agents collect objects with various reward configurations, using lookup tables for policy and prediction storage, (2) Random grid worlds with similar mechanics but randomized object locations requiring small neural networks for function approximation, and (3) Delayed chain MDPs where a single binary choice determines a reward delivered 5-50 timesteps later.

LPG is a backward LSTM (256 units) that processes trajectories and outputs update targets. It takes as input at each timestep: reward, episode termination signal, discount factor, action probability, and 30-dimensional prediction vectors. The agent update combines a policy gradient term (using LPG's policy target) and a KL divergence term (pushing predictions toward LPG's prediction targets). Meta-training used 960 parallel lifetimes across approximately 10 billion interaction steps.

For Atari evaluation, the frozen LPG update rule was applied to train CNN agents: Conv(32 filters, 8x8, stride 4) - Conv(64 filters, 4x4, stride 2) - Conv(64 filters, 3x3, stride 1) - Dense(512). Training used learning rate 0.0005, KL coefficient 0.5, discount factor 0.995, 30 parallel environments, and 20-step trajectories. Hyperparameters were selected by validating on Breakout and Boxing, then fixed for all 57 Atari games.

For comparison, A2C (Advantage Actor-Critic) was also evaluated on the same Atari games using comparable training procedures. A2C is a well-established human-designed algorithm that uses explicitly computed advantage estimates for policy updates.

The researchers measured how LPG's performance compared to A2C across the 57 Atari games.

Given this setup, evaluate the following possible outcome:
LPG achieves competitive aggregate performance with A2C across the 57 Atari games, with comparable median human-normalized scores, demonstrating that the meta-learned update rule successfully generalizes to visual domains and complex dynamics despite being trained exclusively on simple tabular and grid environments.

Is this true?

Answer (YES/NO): NO